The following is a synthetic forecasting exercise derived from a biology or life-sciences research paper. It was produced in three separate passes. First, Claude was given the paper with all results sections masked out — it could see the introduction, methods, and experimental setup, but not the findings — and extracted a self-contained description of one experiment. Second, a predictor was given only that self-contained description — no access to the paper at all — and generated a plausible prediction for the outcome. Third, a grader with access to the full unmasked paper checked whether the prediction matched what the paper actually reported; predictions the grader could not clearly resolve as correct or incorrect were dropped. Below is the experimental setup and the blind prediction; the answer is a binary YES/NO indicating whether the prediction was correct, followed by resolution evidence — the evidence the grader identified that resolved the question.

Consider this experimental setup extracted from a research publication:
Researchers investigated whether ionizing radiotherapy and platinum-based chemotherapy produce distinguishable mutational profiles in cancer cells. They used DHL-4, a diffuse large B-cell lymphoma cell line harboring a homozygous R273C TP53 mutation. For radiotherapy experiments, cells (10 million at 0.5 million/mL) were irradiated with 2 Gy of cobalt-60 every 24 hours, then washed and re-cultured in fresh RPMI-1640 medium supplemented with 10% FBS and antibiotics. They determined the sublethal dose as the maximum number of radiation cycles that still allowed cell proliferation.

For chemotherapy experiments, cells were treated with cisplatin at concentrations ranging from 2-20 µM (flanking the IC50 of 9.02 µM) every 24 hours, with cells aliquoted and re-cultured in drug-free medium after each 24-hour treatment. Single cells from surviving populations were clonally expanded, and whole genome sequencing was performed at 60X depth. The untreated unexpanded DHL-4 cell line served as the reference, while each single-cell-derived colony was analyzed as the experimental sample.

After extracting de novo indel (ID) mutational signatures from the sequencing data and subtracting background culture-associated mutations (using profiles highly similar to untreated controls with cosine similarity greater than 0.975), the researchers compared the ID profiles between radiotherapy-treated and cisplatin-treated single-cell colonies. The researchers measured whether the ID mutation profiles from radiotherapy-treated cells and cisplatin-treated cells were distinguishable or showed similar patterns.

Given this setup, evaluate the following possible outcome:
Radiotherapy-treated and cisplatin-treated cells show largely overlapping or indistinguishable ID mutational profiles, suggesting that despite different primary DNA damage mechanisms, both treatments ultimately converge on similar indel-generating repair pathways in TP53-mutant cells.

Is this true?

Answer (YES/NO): YES